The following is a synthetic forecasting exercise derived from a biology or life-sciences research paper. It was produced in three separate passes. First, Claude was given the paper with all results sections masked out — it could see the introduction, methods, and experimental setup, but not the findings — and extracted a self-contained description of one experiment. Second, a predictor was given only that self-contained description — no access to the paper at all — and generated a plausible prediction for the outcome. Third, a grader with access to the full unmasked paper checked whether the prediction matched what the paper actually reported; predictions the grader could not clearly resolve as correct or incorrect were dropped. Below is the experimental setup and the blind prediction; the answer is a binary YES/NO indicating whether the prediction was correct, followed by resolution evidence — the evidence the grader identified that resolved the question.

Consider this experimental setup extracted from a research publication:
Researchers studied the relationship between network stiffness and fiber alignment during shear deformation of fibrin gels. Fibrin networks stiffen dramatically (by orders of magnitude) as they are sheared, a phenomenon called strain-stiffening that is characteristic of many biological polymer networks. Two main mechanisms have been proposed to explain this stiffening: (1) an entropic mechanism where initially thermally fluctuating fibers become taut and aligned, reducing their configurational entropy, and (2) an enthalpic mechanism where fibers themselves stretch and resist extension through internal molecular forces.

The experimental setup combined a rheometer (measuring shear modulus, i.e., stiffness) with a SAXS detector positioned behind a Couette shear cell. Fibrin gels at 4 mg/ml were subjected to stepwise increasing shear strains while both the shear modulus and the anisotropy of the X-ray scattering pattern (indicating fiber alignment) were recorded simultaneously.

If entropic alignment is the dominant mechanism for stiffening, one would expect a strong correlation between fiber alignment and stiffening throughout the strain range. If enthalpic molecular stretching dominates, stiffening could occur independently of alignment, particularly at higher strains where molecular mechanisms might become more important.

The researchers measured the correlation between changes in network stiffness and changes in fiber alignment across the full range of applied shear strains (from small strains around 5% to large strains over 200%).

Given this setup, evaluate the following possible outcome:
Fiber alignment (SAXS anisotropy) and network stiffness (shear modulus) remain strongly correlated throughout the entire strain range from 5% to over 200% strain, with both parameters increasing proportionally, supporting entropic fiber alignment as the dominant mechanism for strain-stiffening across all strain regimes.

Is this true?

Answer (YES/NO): NO